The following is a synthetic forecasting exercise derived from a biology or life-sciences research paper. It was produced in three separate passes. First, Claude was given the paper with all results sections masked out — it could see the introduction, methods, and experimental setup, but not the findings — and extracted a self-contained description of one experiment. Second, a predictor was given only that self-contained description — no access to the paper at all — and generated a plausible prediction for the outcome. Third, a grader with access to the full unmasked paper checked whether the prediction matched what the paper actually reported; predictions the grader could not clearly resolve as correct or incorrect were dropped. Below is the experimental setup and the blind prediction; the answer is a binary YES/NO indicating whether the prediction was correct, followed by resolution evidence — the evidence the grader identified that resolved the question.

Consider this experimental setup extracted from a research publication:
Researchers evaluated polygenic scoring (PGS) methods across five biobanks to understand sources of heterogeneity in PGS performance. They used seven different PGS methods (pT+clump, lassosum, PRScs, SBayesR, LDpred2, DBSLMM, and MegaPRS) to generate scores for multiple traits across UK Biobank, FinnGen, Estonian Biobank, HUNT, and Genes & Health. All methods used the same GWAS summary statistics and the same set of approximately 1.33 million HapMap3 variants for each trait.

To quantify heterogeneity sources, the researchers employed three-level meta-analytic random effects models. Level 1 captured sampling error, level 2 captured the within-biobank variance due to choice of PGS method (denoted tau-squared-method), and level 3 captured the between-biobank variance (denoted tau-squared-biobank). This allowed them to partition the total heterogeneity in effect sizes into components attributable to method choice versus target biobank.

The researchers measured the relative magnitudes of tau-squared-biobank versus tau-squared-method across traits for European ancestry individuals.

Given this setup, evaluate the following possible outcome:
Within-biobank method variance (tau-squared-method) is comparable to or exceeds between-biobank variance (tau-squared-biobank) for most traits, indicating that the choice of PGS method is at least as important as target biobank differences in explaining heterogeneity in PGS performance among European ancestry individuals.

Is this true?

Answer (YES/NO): NO